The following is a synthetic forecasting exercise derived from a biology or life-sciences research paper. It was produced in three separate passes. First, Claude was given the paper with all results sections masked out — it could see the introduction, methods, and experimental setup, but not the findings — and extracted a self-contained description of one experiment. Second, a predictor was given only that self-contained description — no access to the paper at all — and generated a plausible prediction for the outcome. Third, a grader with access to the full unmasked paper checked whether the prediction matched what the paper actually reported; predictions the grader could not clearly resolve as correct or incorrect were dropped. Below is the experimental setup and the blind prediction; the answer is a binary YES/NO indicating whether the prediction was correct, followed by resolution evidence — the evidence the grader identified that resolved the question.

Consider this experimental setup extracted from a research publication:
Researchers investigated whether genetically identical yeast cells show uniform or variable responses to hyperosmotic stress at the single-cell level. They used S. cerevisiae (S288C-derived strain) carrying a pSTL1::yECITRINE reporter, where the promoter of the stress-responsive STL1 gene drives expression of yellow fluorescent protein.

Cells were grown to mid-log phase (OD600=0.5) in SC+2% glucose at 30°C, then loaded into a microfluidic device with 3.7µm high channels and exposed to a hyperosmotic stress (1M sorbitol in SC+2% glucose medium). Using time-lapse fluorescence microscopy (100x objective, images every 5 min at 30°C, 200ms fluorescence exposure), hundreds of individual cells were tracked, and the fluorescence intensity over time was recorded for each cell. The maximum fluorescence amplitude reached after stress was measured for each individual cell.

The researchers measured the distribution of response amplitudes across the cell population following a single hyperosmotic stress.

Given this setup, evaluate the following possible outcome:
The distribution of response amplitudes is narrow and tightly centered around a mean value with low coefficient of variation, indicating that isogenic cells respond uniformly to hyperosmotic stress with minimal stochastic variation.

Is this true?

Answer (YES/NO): NO